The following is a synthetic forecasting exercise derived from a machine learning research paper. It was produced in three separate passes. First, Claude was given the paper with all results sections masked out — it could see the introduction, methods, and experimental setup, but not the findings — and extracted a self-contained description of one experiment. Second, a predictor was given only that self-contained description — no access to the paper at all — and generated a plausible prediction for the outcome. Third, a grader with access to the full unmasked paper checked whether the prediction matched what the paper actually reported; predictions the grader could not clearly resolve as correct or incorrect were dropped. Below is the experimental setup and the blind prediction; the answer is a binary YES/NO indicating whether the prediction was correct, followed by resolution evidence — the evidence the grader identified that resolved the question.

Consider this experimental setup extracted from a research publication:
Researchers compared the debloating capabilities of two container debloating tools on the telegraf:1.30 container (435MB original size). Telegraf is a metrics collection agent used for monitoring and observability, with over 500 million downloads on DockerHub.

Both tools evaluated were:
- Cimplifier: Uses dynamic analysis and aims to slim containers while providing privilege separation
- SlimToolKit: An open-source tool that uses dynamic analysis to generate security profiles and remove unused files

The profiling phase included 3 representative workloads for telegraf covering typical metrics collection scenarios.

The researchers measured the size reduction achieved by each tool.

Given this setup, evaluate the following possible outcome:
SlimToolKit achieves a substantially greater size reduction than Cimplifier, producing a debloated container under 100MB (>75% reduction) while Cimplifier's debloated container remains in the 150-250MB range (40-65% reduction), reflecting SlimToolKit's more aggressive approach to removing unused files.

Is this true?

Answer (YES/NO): NO